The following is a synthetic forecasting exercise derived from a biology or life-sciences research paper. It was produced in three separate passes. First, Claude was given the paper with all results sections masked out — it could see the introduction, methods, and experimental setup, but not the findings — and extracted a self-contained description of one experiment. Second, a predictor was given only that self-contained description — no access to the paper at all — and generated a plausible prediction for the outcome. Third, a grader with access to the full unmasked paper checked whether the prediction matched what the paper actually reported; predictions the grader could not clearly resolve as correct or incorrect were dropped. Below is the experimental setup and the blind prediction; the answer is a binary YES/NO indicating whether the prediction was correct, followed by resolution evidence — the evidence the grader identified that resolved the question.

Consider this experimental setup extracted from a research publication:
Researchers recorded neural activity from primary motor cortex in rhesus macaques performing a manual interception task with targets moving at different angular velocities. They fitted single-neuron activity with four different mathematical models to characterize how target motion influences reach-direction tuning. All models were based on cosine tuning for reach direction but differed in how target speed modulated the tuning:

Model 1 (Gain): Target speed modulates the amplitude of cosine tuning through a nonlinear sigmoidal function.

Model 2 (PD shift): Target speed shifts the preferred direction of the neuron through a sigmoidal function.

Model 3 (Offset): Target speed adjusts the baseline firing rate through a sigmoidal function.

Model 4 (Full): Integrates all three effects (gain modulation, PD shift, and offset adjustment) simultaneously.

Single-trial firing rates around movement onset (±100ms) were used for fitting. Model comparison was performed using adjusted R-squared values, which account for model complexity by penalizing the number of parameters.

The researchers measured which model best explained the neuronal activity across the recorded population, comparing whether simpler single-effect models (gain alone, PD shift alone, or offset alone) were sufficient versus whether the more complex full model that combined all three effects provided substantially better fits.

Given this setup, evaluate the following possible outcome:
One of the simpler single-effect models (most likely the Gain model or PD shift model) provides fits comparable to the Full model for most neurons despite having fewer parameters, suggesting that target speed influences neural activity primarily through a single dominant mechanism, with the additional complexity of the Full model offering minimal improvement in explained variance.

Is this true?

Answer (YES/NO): NO